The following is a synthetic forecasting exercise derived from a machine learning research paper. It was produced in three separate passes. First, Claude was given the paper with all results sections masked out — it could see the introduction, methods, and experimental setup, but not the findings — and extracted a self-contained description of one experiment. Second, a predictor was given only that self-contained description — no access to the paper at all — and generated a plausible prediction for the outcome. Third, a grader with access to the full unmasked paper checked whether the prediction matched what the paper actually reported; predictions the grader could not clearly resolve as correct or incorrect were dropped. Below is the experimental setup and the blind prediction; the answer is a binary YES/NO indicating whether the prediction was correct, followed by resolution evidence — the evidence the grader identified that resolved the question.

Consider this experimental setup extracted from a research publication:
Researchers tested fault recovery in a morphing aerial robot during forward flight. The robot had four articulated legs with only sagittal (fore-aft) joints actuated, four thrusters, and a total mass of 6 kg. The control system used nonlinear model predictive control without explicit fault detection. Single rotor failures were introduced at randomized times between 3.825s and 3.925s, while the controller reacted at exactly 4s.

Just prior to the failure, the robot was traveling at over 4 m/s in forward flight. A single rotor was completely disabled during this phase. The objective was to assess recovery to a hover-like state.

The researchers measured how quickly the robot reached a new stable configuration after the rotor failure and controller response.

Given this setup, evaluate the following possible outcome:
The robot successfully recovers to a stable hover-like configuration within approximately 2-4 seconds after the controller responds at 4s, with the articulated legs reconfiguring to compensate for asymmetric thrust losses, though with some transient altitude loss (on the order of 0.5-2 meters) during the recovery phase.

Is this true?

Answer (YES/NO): NO